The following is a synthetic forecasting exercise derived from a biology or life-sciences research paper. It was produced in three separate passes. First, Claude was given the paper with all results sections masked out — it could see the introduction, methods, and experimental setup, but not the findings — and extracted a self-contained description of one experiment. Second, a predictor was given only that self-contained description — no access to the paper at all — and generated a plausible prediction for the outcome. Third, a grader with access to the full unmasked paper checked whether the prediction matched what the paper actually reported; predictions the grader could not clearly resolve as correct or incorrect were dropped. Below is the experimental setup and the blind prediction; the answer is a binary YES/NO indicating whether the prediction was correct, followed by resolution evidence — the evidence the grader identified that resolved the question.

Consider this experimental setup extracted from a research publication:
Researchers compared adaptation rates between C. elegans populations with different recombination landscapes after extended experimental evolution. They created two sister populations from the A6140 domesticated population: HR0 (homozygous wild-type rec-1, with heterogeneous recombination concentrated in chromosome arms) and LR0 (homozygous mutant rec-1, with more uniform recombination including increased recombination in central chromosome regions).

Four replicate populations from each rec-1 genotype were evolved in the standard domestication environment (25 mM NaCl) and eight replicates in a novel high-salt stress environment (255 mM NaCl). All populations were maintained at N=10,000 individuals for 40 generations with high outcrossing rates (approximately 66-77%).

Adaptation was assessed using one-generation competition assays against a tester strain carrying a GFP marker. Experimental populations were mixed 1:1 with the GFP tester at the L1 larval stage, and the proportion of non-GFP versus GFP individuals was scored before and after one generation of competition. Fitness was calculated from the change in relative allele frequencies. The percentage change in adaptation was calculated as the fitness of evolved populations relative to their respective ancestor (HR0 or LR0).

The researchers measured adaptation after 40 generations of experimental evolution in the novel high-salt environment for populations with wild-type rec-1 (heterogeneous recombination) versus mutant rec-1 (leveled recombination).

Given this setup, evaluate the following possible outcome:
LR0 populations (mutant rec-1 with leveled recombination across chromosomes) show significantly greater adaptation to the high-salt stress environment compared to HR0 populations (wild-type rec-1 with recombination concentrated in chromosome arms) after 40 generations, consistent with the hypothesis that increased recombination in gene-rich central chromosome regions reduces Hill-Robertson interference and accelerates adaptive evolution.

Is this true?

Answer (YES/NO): NO